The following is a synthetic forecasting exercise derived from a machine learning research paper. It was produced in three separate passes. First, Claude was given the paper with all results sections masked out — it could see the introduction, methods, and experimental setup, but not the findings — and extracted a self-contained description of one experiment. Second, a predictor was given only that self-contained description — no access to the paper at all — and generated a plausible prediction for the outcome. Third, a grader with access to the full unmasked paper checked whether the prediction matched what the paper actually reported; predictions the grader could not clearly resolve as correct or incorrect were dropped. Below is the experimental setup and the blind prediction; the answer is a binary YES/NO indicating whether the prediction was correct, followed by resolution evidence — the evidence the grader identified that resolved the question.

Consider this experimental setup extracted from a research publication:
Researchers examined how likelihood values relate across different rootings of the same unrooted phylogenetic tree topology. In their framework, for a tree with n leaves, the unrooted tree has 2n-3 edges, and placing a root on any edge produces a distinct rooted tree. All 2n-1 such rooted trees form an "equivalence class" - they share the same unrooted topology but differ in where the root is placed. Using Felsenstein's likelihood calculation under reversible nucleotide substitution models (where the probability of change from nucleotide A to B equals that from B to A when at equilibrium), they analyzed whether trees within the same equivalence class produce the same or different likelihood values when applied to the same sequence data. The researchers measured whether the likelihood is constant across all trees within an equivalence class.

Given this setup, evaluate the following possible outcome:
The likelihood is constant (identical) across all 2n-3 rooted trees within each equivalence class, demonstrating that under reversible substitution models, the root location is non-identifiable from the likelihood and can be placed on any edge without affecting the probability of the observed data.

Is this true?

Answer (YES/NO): YES